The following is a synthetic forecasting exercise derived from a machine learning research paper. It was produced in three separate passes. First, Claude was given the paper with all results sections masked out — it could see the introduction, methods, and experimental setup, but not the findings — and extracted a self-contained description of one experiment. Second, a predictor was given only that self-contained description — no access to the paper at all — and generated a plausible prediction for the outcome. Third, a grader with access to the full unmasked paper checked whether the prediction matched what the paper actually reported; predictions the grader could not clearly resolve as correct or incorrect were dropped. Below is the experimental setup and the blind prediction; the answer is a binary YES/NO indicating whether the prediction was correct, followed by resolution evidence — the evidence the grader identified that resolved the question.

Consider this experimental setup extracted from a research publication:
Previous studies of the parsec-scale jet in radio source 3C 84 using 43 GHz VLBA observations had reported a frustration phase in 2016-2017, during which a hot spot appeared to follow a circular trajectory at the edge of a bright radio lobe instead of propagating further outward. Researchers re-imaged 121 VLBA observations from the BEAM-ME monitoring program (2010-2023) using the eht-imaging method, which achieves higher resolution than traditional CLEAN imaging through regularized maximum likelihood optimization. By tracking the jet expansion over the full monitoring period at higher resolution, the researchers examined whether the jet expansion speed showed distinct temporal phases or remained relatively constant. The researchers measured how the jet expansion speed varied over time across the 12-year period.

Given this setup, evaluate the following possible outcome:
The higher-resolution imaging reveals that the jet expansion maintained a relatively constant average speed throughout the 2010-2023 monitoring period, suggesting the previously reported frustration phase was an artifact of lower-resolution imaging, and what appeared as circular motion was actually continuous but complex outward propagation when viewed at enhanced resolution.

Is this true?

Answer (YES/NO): NO